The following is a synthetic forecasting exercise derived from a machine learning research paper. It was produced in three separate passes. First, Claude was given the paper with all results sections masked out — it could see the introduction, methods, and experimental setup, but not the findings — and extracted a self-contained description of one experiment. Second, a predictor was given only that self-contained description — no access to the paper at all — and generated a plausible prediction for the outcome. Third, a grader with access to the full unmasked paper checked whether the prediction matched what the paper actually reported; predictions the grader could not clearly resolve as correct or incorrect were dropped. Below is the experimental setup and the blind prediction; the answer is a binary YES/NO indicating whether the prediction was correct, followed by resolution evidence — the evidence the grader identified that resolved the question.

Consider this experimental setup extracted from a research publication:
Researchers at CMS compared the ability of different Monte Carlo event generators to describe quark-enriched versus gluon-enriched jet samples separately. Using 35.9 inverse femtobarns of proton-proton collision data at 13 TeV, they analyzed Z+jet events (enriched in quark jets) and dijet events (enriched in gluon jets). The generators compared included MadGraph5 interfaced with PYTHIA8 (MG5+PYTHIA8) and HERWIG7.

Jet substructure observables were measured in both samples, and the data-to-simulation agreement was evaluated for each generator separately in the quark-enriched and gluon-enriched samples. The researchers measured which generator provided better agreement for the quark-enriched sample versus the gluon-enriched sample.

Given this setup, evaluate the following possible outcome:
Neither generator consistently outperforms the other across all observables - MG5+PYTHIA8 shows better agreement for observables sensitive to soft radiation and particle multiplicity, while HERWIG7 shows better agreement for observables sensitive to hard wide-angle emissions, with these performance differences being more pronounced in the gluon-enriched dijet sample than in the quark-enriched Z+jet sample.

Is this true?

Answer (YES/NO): NO